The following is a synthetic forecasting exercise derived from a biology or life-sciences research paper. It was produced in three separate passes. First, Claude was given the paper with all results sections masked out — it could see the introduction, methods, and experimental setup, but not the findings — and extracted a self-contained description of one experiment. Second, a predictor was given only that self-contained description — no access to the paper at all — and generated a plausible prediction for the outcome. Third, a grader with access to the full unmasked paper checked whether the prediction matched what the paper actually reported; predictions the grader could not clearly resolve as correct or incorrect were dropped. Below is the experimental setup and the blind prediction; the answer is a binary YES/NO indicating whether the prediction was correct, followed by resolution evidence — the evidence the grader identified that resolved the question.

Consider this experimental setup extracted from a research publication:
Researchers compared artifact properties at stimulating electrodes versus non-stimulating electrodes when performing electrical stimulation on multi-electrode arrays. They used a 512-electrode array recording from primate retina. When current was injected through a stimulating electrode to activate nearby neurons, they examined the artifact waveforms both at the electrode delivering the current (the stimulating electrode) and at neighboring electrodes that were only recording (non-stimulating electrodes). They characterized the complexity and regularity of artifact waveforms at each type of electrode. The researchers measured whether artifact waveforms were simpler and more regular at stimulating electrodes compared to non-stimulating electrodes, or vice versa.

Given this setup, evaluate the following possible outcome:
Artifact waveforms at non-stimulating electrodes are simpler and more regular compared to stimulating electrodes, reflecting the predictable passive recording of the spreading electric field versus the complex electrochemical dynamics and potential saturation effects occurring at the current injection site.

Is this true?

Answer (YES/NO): YES